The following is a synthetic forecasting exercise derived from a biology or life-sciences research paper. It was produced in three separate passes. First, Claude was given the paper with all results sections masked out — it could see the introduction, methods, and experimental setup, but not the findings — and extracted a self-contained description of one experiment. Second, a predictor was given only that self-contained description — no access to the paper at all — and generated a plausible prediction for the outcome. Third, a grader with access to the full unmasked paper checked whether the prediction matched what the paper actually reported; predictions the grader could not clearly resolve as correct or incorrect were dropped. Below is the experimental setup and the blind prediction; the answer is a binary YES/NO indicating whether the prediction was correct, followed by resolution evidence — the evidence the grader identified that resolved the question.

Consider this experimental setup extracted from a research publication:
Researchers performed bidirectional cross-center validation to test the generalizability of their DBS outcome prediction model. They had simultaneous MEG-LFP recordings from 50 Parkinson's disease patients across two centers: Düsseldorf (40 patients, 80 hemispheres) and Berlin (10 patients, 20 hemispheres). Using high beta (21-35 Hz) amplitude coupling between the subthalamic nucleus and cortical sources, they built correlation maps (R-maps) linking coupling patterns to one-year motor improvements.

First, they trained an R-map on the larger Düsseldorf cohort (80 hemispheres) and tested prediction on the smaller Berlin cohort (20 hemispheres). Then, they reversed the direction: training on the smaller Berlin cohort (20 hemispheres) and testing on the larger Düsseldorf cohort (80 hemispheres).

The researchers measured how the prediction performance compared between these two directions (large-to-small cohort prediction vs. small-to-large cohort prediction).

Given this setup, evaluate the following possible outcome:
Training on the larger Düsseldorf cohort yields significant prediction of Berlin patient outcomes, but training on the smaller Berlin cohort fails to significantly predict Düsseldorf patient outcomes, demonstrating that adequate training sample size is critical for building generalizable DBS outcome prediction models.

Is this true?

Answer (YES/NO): NO